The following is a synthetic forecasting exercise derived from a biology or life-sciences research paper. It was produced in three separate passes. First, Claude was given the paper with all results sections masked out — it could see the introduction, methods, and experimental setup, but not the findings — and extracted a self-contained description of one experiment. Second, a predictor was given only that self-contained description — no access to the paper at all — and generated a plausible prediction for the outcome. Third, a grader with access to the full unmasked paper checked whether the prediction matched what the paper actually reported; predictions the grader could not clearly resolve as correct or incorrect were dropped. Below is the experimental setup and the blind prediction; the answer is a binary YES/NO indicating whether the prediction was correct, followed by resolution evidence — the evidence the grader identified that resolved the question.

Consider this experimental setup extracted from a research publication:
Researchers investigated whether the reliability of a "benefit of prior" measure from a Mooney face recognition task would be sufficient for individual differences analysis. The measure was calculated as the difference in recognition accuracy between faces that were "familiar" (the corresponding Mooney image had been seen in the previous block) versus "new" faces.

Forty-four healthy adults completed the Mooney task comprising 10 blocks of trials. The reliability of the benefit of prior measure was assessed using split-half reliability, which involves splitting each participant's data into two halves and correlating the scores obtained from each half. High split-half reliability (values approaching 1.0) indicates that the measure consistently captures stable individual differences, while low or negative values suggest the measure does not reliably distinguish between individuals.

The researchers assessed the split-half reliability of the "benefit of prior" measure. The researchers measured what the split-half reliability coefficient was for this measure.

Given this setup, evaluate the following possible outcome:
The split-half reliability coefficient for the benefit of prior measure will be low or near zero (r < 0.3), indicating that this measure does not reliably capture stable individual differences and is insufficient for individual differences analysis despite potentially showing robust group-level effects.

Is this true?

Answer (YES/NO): YES